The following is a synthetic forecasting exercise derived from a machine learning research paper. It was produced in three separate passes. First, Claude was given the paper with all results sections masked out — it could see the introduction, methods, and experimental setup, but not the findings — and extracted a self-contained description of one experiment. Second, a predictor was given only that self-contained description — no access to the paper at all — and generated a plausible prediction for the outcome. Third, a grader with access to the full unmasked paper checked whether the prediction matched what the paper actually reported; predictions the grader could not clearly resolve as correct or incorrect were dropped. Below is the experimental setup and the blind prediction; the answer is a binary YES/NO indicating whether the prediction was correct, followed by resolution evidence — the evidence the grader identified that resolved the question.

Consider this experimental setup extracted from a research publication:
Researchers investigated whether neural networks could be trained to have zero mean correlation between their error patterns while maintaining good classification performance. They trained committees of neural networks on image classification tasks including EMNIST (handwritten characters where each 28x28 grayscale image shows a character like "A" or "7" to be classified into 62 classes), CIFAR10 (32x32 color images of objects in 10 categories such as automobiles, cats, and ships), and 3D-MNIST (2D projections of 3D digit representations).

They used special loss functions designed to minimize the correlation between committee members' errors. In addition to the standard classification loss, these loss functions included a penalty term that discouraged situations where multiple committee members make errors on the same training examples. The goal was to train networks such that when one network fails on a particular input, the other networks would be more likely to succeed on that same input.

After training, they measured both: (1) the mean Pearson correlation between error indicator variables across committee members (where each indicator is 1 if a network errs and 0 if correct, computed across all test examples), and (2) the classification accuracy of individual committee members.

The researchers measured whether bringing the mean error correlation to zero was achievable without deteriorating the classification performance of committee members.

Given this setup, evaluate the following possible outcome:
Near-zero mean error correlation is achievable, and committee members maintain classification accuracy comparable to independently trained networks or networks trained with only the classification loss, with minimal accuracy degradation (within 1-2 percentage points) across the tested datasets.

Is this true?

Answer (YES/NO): NO